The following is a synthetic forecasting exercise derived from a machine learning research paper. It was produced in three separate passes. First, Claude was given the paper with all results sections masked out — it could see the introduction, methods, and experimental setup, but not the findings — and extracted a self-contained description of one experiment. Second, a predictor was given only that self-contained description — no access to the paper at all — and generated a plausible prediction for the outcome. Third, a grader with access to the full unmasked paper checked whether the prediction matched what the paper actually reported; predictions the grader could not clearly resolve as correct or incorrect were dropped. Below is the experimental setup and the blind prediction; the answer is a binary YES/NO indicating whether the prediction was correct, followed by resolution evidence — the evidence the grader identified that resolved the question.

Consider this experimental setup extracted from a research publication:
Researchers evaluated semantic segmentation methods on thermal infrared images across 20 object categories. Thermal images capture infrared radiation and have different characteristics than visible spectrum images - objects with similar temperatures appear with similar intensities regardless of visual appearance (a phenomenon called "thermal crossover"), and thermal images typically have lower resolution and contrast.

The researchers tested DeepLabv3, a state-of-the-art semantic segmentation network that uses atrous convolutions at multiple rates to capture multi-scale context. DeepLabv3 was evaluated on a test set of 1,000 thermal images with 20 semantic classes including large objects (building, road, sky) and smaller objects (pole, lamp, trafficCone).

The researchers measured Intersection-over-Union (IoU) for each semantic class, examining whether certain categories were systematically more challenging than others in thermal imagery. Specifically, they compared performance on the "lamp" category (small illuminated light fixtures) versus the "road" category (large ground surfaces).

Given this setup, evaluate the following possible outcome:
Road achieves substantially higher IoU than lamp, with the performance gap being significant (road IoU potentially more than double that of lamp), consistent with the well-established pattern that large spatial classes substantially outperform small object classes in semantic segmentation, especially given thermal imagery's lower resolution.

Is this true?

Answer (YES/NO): YES